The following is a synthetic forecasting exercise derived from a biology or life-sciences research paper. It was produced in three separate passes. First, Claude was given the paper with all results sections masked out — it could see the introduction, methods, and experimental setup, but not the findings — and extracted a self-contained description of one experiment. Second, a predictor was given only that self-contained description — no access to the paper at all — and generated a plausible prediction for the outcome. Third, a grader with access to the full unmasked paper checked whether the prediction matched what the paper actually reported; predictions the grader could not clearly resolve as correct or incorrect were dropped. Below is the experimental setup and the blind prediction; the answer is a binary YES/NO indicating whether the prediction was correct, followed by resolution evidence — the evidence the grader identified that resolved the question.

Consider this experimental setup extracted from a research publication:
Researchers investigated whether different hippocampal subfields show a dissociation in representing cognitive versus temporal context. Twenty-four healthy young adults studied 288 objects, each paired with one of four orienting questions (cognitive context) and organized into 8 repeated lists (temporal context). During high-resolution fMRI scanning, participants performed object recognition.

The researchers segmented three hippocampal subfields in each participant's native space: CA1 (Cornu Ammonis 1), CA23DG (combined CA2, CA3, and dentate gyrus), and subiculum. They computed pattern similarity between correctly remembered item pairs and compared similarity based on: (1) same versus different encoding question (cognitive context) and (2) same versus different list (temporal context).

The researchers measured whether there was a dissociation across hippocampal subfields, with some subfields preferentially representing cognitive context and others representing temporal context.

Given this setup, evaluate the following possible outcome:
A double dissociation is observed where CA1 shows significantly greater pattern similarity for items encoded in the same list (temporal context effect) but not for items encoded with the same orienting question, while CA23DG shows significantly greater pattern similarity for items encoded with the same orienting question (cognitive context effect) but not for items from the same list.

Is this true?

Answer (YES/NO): NO